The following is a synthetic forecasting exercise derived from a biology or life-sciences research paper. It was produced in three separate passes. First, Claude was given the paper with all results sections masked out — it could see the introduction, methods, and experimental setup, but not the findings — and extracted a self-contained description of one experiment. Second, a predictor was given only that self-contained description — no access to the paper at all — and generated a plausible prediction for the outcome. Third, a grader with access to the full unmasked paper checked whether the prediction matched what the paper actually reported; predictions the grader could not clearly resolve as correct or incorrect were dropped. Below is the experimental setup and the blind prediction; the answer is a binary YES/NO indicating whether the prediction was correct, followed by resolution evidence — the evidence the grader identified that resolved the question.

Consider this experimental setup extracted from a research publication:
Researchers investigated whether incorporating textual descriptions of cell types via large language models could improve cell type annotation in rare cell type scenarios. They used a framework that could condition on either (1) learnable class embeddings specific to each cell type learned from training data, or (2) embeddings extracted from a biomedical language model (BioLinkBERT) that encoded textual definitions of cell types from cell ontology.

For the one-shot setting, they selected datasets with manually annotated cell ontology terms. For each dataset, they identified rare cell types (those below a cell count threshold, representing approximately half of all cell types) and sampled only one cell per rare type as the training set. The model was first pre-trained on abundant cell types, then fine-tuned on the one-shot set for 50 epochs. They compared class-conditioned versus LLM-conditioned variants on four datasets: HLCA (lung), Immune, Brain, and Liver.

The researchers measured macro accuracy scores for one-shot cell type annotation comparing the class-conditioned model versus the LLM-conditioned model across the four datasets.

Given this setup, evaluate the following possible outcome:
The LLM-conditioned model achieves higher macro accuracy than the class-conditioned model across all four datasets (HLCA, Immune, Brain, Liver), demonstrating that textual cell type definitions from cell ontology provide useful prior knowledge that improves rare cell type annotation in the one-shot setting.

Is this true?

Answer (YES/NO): NO